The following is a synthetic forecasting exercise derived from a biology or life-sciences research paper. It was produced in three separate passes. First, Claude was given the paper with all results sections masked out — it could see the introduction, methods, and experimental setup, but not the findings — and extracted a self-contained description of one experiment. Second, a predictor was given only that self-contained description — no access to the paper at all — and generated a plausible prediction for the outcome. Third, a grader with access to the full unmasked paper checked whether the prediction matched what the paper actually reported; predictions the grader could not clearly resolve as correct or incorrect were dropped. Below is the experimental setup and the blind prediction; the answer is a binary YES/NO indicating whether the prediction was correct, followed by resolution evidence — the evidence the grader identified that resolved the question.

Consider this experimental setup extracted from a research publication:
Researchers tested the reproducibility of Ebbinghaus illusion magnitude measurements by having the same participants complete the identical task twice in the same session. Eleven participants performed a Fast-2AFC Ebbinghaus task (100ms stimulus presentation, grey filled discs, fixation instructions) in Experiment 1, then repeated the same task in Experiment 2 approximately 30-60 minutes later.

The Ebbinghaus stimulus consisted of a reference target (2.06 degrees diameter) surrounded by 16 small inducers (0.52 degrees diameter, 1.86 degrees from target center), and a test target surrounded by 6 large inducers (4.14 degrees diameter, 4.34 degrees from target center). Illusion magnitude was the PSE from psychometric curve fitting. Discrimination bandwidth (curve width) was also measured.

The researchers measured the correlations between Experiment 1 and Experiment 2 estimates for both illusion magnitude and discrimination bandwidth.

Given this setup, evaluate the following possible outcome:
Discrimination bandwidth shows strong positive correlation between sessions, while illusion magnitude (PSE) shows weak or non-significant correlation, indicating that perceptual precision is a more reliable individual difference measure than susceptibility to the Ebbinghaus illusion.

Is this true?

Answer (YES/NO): NO